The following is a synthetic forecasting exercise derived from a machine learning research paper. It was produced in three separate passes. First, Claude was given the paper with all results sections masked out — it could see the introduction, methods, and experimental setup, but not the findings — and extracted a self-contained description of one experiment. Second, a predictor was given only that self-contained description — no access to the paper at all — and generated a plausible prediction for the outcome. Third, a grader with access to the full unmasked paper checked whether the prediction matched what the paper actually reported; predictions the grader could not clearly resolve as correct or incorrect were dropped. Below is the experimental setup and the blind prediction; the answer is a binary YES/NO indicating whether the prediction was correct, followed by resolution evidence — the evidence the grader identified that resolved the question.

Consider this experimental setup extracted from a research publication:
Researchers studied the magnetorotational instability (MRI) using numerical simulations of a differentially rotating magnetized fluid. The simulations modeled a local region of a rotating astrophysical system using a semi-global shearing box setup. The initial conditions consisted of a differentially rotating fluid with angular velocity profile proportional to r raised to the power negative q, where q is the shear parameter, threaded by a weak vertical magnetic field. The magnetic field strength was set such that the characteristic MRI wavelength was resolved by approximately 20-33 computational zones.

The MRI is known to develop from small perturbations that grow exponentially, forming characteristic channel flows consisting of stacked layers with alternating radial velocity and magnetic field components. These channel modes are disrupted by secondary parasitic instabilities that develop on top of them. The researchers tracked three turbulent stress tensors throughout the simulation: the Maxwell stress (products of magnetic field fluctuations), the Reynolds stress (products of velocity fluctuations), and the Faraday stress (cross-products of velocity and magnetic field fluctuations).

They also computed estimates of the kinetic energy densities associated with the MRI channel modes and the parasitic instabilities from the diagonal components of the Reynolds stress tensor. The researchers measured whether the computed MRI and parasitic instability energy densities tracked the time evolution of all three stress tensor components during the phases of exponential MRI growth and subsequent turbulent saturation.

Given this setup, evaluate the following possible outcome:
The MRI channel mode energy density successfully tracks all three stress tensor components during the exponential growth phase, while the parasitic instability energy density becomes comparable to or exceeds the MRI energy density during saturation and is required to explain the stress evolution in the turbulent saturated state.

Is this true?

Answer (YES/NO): NO